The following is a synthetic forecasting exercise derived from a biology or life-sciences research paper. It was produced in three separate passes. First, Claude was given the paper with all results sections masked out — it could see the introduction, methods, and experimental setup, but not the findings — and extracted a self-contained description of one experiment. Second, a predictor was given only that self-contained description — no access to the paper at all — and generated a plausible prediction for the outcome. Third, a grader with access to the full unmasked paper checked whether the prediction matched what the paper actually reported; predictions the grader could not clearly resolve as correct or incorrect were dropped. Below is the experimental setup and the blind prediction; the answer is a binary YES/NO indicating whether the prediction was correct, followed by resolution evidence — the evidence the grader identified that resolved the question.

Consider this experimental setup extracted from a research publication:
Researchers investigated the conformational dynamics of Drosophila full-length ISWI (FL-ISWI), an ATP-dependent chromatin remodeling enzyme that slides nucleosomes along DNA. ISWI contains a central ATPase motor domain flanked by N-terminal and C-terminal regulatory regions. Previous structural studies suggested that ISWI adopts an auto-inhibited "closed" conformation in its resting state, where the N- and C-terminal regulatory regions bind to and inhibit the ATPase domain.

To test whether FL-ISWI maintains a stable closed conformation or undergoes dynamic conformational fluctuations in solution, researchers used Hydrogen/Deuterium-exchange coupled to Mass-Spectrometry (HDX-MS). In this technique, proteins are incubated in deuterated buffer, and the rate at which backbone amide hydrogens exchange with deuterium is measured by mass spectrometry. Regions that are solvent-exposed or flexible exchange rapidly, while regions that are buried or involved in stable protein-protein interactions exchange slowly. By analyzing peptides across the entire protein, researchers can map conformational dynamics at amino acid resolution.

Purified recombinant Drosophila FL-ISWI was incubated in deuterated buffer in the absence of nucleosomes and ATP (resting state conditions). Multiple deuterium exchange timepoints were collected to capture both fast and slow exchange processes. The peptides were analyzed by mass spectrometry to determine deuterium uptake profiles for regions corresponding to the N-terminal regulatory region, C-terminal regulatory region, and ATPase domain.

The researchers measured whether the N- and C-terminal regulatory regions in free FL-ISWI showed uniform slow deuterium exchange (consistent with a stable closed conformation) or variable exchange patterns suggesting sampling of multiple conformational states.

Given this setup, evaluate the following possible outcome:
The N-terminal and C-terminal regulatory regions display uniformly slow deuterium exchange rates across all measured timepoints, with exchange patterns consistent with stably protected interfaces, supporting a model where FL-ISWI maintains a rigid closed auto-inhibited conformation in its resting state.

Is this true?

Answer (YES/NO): NO